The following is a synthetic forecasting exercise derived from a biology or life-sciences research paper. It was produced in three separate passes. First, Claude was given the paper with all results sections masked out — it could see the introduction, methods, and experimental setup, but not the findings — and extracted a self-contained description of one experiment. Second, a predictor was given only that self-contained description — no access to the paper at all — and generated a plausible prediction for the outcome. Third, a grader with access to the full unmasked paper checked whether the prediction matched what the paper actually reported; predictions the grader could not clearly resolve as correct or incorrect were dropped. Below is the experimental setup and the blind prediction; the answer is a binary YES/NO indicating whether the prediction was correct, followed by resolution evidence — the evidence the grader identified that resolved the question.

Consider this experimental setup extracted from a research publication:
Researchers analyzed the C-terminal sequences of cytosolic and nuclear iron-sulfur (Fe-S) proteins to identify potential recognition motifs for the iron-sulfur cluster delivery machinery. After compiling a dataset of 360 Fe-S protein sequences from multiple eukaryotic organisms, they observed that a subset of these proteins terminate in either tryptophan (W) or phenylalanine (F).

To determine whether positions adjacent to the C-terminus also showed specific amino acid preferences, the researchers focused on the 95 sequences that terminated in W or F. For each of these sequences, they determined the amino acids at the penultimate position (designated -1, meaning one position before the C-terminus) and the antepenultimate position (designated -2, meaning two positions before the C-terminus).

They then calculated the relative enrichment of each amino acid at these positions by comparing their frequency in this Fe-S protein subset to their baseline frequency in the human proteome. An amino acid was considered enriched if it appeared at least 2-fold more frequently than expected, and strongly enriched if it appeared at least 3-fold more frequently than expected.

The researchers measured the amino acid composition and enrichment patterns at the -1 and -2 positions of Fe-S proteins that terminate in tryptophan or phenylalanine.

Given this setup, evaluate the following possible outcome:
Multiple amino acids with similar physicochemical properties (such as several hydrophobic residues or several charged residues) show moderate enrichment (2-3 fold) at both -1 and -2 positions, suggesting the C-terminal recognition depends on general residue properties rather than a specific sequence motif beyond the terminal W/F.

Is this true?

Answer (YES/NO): NO